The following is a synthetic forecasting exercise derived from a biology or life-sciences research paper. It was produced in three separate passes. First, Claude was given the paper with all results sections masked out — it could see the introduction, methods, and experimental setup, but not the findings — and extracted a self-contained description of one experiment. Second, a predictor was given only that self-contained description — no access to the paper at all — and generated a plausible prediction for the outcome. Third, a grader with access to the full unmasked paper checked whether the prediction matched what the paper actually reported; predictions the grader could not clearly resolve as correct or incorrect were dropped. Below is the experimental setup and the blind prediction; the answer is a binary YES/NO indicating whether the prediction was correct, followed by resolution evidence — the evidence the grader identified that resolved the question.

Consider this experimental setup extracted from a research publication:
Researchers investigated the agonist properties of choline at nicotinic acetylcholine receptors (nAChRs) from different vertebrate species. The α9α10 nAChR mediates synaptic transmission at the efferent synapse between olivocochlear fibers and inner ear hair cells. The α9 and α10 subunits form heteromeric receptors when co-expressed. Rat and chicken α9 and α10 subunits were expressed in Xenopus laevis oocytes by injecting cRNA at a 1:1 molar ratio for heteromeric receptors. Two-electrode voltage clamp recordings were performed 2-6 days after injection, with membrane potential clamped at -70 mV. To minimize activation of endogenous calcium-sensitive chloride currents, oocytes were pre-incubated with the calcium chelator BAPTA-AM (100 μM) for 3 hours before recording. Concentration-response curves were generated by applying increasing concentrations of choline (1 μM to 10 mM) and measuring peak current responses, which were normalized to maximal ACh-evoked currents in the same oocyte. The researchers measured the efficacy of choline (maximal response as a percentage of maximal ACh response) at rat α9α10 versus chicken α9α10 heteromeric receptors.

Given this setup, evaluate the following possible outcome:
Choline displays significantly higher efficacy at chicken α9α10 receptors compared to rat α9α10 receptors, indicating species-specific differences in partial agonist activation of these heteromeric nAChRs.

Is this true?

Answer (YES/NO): YES